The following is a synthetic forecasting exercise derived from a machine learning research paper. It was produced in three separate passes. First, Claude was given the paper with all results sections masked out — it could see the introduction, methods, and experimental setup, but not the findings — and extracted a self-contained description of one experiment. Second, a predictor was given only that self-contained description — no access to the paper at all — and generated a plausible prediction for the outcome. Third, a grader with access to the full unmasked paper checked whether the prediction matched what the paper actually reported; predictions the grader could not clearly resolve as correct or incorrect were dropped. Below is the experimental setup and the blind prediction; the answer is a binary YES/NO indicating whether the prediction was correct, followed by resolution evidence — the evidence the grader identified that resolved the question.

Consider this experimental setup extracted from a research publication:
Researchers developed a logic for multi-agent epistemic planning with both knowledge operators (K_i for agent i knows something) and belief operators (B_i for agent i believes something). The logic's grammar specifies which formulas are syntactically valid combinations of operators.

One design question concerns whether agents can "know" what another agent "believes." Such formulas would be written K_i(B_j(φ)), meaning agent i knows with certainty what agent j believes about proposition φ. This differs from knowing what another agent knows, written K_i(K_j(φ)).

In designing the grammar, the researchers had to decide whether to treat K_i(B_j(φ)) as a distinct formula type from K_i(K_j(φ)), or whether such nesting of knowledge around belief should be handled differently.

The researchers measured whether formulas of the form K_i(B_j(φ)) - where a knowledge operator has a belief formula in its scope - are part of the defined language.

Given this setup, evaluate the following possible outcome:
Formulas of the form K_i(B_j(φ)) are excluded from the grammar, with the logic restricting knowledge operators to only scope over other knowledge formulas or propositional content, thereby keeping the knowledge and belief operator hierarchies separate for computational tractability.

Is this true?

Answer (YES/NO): NO